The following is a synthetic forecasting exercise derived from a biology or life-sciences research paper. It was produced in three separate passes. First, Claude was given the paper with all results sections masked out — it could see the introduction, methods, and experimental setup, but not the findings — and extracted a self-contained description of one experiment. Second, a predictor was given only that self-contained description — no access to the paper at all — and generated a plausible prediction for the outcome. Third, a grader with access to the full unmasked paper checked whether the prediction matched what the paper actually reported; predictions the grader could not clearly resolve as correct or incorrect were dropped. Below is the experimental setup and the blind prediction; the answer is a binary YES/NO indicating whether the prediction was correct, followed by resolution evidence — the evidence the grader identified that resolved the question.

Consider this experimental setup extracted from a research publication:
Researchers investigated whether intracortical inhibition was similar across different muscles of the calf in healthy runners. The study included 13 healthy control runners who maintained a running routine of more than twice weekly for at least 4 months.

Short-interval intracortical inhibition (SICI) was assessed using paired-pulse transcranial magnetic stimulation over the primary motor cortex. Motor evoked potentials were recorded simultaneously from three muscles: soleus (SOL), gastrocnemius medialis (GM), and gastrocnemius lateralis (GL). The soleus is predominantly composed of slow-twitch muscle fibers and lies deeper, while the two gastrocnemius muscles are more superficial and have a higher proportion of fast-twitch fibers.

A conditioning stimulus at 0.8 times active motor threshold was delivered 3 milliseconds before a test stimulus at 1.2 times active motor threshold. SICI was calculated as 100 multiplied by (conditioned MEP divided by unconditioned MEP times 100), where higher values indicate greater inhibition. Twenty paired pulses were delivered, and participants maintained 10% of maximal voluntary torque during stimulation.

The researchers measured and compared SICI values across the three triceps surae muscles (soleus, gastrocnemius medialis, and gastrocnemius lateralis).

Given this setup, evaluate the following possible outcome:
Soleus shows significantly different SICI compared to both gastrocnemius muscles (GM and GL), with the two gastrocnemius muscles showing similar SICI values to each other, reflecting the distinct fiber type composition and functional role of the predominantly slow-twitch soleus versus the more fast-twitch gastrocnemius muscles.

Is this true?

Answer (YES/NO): NO